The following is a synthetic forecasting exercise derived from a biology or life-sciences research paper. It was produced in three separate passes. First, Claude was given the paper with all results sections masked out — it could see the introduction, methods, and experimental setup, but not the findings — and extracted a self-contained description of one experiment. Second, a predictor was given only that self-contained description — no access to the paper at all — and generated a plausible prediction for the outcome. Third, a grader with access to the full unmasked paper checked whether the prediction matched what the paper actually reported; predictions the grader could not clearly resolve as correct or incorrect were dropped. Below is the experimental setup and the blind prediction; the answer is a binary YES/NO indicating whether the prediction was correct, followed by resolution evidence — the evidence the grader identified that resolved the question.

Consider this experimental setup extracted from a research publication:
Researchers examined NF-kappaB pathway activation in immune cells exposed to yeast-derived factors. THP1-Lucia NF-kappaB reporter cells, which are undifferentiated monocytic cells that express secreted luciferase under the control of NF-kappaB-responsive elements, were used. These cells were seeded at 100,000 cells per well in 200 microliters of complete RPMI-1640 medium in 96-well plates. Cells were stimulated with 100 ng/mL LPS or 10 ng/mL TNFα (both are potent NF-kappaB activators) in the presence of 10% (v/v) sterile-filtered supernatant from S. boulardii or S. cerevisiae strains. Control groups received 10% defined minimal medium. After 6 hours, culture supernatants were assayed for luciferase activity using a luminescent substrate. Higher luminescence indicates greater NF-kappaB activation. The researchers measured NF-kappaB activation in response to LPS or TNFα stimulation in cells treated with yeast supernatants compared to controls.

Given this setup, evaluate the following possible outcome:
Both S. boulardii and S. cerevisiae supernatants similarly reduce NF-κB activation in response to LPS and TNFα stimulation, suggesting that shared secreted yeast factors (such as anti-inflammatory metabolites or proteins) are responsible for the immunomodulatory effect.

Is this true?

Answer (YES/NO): NO